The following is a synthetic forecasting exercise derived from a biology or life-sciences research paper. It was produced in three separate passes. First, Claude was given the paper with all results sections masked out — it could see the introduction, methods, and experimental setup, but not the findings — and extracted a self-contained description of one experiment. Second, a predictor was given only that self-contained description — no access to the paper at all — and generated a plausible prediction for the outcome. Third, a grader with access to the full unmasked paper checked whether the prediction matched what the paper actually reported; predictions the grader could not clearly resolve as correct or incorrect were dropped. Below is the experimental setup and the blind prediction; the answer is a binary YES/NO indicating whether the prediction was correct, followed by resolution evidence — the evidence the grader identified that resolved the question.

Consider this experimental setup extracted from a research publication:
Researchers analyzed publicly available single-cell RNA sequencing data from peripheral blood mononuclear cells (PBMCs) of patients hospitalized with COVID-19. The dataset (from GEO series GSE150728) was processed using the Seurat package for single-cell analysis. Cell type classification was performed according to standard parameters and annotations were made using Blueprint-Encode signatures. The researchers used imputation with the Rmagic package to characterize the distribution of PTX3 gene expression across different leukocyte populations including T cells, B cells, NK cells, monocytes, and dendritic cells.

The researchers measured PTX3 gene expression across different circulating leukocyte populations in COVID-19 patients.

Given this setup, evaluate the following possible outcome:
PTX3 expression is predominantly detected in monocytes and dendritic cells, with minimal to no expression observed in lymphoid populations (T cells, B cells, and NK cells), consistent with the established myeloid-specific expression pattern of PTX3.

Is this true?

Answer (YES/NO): NO